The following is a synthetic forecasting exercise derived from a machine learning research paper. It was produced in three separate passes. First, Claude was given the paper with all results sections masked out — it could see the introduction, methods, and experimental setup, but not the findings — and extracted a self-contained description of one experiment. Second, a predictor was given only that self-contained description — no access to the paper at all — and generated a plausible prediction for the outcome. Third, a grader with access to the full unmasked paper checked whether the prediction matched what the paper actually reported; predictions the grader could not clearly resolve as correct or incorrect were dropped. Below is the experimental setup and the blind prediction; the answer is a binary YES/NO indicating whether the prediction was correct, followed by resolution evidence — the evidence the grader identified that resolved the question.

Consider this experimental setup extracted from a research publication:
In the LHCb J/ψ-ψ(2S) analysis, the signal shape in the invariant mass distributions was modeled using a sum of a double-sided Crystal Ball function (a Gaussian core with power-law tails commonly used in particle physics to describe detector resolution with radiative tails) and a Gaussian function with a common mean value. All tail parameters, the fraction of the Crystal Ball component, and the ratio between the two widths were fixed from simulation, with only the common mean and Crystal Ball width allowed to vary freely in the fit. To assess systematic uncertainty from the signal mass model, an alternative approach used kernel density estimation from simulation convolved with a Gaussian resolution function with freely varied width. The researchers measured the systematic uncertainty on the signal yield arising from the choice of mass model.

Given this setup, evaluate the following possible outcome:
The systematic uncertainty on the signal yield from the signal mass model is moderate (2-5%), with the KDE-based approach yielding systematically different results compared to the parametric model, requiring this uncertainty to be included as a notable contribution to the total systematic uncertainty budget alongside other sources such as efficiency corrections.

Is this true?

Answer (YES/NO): NO